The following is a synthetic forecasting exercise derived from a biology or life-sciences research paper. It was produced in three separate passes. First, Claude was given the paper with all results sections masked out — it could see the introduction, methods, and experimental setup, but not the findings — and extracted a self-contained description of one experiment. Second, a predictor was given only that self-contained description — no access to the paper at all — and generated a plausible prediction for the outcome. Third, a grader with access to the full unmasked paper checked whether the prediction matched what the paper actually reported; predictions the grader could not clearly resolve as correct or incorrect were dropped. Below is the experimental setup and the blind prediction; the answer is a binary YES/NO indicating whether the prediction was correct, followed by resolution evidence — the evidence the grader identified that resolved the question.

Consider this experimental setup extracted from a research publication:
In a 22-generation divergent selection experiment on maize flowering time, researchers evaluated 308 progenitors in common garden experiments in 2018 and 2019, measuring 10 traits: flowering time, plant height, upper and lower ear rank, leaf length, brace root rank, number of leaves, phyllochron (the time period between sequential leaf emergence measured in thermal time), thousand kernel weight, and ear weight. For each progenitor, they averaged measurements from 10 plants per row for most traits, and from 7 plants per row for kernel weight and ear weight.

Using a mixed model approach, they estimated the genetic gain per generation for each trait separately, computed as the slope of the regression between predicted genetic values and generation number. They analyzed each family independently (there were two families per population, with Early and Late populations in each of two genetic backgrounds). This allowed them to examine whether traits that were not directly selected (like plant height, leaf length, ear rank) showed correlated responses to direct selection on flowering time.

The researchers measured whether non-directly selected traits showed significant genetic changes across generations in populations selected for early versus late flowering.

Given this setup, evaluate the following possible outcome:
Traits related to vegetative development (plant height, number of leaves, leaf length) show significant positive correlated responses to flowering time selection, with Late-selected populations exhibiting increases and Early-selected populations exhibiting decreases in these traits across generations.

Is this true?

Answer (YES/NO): NO